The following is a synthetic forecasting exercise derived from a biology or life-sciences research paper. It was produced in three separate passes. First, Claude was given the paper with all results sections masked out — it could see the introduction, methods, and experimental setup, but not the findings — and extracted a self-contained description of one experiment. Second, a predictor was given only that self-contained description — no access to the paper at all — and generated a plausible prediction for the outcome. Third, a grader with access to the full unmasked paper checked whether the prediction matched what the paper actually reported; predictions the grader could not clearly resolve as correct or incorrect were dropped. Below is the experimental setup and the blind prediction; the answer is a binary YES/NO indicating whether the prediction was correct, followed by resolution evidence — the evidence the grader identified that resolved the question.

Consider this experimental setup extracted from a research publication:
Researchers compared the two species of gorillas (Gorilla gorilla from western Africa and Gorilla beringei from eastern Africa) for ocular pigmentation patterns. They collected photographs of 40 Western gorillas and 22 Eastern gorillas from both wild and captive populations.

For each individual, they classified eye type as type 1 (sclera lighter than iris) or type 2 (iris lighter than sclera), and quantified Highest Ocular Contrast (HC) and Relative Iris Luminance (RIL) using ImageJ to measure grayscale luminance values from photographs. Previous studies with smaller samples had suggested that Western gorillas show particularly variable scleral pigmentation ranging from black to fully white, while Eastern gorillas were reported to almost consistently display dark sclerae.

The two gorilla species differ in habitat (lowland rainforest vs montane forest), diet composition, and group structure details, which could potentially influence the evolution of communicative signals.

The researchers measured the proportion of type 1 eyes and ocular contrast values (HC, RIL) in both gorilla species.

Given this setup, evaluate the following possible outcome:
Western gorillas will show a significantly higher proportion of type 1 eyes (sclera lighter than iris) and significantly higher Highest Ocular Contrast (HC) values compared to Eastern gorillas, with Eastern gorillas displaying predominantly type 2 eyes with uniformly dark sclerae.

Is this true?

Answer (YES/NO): NO